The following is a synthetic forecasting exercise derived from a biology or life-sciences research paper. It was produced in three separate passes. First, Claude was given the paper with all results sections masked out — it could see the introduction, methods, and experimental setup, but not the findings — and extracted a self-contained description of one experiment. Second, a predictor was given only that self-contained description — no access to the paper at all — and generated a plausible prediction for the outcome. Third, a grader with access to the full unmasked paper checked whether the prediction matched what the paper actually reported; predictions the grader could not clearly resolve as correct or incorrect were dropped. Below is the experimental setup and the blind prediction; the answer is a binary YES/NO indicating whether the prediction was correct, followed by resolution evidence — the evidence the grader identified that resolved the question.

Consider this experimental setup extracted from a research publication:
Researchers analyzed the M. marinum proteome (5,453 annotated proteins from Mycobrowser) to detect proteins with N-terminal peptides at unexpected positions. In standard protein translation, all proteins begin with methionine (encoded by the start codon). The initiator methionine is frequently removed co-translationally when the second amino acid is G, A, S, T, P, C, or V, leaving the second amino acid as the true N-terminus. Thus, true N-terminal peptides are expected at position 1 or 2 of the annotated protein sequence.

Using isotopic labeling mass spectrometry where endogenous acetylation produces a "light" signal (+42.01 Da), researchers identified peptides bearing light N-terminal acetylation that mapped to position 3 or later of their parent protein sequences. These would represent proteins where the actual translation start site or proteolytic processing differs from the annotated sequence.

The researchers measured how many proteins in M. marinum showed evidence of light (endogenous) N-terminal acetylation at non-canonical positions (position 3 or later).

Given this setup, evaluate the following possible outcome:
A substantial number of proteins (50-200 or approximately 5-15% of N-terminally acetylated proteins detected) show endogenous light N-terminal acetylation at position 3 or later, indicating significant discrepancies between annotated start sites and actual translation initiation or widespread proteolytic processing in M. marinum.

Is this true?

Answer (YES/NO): NO